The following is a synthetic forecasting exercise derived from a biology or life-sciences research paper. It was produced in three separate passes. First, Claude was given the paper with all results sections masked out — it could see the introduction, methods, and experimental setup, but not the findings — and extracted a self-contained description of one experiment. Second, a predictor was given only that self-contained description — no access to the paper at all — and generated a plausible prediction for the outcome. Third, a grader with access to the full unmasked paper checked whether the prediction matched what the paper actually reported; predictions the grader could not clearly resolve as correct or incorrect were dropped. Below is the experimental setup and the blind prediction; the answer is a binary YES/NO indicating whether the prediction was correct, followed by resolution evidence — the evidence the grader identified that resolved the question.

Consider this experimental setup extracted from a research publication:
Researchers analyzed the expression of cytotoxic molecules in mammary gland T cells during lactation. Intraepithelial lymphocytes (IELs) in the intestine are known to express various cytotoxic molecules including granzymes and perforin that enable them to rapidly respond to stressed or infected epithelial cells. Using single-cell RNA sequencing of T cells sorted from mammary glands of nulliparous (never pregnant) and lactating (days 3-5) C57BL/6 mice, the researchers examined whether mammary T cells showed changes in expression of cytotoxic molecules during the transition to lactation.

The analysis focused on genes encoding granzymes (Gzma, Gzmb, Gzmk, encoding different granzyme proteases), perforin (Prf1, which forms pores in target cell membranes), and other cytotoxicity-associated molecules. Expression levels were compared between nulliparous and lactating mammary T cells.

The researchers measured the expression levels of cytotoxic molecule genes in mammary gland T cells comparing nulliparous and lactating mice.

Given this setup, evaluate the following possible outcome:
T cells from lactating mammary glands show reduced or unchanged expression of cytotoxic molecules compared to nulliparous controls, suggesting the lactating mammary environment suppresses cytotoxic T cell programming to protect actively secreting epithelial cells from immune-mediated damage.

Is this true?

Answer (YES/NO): NO